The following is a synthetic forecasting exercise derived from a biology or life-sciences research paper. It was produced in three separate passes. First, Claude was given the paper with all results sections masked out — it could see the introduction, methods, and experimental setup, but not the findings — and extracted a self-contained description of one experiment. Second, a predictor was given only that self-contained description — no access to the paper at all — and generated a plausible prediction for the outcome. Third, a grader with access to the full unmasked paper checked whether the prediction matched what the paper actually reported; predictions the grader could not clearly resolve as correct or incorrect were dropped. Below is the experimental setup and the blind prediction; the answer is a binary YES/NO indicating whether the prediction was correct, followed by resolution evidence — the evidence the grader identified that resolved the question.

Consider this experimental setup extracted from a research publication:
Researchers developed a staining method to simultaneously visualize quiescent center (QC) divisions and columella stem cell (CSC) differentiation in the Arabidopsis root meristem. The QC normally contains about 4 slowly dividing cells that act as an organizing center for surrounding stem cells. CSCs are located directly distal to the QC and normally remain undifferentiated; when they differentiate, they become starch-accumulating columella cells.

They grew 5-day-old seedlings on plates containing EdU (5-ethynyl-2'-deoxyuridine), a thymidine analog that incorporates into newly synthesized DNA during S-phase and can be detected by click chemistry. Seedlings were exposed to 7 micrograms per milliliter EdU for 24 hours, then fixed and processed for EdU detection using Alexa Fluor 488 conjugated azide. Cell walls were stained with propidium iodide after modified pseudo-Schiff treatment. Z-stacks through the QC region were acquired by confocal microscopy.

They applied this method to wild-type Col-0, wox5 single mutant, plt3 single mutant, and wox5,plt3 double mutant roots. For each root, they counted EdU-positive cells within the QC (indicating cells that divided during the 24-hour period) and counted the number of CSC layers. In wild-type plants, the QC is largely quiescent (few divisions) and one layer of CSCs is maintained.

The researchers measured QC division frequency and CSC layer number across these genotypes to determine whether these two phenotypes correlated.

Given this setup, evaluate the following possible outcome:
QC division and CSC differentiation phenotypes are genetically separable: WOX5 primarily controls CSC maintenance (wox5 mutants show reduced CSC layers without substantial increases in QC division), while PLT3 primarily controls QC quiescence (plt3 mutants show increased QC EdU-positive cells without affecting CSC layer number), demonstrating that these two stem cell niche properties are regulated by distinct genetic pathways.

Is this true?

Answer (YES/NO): NO